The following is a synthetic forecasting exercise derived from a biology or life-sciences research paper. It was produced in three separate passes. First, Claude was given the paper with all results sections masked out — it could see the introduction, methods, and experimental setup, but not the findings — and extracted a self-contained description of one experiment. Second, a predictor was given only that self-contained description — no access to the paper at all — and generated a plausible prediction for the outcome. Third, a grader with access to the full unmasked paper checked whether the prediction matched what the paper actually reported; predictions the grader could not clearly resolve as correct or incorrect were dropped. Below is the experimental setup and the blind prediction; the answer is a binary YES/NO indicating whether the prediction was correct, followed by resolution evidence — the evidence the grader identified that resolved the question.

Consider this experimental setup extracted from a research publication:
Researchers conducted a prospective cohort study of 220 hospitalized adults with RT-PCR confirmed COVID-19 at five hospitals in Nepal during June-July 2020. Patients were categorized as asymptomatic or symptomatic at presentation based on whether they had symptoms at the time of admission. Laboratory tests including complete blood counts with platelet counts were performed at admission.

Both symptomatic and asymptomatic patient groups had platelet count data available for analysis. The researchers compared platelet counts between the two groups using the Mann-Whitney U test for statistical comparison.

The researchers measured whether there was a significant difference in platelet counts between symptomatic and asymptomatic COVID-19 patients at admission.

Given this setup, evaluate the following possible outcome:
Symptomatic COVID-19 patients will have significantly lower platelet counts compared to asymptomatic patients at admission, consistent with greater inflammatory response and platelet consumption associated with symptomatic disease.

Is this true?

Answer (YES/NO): NO